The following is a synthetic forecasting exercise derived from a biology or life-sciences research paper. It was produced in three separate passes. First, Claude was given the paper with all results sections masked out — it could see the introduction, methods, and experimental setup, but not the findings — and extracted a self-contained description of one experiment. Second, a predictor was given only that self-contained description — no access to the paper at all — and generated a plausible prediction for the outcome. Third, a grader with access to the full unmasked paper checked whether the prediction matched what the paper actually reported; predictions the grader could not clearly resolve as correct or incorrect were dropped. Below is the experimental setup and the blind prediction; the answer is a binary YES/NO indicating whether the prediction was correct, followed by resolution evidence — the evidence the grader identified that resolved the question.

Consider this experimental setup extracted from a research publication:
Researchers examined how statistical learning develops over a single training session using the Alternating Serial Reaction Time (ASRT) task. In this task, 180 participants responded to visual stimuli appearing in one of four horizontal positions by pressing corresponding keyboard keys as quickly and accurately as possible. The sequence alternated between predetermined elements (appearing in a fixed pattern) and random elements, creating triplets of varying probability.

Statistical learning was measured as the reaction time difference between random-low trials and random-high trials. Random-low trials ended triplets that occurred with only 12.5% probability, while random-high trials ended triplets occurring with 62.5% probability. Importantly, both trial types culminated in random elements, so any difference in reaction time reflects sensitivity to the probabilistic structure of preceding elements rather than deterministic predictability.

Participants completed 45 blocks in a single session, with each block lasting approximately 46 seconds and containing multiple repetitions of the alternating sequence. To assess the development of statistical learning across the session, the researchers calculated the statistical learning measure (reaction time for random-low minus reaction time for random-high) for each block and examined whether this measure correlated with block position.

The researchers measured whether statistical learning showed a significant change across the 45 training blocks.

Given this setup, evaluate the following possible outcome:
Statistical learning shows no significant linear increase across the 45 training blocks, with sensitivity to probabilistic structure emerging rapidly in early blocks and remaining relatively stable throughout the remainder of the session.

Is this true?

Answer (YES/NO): NO